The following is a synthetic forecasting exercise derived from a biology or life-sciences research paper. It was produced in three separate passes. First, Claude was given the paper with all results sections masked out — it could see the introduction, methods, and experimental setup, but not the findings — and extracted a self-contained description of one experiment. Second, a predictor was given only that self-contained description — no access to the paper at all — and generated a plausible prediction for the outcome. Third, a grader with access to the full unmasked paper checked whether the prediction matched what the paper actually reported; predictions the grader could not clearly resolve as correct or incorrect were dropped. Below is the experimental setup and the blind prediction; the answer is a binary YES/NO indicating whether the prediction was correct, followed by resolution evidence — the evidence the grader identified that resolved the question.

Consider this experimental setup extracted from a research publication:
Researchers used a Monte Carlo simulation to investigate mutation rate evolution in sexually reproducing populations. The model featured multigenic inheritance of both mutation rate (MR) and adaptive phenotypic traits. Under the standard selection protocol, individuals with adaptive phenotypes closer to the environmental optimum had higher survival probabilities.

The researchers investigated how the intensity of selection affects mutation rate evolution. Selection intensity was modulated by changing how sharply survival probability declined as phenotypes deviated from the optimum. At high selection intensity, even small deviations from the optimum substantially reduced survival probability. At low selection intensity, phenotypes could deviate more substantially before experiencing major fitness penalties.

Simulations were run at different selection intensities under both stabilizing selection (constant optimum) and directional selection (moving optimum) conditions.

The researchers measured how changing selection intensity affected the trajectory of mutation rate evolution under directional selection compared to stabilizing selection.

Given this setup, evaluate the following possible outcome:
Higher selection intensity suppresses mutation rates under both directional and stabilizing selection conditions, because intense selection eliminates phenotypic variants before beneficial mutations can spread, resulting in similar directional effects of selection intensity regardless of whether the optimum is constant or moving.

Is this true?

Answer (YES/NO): NO